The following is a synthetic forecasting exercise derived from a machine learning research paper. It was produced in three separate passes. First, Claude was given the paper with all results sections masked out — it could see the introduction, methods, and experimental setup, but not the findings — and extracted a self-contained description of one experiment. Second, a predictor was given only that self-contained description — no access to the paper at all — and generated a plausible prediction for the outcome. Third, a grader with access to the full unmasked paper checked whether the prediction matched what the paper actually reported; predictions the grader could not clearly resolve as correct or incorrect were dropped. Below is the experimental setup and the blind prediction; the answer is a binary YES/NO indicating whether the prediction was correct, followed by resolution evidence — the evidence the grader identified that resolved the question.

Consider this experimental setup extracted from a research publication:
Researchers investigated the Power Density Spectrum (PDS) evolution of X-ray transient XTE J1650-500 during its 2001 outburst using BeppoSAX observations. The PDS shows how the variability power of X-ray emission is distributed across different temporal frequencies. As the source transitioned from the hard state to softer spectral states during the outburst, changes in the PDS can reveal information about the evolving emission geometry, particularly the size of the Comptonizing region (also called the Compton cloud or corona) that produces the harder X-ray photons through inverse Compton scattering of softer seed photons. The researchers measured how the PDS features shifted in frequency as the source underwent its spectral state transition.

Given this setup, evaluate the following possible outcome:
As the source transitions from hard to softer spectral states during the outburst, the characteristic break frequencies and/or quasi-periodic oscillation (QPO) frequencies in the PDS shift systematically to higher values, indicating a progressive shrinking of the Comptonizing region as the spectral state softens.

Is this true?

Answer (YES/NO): YES